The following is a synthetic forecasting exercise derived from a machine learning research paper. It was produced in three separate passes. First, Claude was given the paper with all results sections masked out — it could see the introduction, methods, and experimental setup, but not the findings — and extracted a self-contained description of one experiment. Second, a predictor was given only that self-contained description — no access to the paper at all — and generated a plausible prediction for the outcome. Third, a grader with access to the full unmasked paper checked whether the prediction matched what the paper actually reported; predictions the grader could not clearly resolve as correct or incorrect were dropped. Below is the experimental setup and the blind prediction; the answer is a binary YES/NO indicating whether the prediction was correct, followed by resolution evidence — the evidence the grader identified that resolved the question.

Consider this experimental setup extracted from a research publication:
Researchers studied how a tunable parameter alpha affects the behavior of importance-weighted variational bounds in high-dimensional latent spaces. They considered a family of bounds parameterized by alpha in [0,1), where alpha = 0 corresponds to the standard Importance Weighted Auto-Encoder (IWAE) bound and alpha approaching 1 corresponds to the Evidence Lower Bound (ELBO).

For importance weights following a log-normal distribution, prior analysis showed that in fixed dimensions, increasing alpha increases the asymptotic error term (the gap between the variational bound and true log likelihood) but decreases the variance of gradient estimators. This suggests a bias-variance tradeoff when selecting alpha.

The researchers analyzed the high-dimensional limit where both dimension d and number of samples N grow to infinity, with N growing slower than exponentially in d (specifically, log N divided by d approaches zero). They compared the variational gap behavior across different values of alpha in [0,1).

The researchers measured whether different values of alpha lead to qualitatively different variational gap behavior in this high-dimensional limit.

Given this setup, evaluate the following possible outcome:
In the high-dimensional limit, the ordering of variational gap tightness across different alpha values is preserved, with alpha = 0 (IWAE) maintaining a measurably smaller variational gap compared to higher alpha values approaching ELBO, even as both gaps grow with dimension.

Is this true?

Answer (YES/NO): NO